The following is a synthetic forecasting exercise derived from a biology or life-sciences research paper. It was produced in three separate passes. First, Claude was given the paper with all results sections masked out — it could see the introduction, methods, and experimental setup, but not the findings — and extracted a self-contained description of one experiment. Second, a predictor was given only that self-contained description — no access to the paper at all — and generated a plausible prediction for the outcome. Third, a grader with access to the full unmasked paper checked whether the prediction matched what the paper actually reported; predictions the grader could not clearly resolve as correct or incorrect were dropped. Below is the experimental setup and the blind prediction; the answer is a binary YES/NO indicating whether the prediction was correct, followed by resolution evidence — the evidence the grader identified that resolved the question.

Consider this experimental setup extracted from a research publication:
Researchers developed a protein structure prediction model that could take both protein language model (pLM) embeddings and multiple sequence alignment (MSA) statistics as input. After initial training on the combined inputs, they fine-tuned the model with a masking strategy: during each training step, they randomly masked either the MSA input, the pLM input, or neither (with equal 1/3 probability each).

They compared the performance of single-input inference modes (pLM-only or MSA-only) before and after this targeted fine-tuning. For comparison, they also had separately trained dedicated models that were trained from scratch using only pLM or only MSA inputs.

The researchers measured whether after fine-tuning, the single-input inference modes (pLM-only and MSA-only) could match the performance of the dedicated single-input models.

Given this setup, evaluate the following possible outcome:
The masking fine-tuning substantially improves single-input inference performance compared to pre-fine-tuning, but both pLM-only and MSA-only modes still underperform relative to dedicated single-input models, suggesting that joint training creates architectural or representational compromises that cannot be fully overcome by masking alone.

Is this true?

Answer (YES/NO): NO